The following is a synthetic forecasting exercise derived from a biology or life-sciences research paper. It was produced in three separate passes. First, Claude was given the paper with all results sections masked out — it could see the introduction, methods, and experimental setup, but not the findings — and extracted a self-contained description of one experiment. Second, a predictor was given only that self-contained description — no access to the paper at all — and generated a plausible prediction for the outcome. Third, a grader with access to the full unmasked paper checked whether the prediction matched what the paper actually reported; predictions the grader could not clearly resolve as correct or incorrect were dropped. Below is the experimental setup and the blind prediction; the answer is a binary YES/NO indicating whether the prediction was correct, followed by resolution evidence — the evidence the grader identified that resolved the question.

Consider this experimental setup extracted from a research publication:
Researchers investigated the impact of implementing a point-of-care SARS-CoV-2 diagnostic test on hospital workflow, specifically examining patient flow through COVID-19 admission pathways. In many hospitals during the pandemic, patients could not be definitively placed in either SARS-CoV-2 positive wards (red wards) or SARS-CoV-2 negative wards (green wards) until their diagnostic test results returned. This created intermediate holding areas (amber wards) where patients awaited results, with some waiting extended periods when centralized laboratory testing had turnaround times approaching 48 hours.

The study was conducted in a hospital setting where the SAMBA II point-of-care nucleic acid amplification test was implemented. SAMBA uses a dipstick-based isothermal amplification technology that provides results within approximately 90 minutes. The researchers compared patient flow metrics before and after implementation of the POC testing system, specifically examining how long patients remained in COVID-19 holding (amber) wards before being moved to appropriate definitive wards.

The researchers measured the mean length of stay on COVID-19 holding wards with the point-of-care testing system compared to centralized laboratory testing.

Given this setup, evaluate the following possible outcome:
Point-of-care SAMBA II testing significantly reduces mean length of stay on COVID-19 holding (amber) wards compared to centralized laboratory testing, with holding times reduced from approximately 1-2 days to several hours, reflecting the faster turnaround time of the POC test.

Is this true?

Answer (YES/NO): YES